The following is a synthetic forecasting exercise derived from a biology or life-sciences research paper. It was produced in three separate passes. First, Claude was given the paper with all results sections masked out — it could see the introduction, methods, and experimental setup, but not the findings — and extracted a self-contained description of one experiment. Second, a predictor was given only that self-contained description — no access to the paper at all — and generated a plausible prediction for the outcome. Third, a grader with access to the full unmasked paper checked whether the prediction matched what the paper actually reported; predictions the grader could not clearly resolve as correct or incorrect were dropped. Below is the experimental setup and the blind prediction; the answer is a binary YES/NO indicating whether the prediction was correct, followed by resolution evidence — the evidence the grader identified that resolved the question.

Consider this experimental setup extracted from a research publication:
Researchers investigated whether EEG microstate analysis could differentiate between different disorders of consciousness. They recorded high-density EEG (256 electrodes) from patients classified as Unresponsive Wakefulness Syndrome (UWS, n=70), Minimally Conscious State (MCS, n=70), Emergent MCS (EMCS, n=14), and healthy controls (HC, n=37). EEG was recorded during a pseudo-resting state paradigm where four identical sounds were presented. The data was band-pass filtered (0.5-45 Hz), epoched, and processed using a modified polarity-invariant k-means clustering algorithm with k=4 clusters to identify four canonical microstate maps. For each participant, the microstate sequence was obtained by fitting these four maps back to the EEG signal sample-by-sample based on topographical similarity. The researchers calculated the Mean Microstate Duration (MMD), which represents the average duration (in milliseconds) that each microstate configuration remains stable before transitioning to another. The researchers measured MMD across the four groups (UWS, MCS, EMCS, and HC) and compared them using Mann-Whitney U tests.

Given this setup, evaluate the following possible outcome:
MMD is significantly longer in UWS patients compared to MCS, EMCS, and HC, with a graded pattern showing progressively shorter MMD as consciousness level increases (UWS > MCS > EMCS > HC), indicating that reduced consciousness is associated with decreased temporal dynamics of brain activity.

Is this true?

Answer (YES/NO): NO